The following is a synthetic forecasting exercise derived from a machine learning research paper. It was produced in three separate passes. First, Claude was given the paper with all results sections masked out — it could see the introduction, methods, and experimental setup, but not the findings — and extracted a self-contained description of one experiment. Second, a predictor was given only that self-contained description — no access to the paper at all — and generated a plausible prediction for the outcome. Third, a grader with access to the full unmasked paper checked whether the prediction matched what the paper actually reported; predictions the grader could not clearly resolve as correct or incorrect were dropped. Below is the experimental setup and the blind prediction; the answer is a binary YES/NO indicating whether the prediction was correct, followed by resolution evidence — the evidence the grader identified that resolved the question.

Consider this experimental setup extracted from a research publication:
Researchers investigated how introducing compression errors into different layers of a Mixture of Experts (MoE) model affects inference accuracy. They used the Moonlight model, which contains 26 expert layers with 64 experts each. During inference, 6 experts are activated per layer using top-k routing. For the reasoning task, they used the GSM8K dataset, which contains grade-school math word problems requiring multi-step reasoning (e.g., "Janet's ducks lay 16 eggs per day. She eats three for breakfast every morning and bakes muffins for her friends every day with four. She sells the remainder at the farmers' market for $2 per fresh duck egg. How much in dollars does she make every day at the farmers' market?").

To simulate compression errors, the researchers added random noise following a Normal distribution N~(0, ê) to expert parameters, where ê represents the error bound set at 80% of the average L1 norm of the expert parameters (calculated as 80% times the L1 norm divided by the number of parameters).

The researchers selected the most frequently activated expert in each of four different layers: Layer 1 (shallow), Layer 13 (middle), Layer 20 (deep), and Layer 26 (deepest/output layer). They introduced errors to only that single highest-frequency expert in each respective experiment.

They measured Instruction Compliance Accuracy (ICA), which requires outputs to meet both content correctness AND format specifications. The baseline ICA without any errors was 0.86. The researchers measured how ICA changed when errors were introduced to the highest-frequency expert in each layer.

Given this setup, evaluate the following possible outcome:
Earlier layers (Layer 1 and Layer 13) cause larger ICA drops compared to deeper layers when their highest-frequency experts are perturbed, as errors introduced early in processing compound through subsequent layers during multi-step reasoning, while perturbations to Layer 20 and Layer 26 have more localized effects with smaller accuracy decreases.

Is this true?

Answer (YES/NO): NO